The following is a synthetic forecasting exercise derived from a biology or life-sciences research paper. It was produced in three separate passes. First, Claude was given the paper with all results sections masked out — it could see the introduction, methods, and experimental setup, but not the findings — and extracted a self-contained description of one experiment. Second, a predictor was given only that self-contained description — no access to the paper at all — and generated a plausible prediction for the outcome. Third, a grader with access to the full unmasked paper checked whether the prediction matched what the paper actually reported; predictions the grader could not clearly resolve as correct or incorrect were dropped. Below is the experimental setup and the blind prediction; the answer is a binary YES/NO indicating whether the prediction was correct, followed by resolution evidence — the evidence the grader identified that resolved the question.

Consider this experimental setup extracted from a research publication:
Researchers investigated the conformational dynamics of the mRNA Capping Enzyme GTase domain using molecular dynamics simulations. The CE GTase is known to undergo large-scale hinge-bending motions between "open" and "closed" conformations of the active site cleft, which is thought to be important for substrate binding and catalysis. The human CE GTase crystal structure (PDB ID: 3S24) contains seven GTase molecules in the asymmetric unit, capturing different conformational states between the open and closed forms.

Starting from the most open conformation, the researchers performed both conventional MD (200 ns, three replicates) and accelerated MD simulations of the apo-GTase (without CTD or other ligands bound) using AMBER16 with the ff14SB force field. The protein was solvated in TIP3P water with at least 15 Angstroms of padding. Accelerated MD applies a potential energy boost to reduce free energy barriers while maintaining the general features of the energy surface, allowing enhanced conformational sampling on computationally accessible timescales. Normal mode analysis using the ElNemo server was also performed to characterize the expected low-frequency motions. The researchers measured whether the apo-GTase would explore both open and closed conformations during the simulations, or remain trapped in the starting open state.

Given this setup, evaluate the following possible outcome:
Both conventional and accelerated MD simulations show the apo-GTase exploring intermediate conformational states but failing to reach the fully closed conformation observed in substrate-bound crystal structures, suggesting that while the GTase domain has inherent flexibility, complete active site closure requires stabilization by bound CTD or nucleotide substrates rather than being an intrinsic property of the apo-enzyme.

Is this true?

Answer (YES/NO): NO